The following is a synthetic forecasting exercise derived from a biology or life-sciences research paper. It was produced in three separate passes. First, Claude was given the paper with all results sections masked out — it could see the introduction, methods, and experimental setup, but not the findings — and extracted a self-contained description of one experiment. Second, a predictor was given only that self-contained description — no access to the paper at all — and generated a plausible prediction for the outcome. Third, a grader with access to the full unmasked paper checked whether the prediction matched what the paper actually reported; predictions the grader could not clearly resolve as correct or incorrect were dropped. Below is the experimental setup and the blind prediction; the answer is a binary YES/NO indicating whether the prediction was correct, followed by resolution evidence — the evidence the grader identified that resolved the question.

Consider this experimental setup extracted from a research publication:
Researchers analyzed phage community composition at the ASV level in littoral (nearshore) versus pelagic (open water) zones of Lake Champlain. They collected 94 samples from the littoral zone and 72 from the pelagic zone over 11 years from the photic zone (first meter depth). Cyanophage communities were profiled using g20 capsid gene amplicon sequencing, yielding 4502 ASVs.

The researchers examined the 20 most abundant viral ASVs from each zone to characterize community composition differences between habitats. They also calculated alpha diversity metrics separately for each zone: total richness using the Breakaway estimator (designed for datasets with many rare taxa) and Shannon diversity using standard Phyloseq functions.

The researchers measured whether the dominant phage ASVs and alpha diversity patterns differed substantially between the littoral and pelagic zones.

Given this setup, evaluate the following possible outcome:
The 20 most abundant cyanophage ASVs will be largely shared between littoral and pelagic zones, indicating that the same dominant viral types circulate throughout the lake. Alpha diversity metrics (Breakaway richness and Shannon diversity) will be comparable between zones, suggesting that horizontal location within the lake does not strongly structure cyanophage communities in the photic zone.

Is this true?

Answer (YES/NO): YES